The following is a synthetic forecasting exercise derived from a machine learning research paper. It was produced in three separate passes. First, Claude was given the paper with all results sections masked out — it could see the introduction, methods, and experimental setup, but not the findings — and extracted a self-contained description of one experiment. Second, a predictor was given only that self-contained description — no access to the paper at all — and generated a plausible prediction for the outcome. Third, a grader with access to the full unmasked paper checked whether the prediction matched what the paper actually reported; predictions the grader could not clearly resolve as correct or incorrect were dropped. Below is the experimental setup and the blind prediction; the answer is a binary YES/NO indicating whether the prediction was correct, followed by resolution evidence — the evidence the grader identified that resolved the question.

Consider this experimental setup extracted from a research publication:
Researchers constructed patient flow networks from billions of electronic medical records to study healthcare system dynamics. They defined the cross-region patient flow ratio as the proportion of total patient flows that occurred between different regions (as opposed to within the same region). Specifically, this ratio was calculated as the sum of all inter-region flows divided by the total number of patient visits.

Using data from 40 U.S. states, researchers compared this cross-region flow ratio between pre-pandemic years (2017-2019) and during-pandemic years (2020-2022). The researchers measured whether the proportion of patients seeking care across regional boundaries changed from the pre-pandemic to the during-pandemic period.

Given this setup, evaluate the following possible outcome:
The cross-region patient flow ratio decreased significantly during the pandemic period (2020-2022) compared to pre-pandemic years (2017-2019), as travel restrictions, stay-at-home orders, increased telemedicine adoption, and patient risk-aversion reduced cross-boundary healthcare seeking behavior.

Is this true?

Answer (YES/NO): NO